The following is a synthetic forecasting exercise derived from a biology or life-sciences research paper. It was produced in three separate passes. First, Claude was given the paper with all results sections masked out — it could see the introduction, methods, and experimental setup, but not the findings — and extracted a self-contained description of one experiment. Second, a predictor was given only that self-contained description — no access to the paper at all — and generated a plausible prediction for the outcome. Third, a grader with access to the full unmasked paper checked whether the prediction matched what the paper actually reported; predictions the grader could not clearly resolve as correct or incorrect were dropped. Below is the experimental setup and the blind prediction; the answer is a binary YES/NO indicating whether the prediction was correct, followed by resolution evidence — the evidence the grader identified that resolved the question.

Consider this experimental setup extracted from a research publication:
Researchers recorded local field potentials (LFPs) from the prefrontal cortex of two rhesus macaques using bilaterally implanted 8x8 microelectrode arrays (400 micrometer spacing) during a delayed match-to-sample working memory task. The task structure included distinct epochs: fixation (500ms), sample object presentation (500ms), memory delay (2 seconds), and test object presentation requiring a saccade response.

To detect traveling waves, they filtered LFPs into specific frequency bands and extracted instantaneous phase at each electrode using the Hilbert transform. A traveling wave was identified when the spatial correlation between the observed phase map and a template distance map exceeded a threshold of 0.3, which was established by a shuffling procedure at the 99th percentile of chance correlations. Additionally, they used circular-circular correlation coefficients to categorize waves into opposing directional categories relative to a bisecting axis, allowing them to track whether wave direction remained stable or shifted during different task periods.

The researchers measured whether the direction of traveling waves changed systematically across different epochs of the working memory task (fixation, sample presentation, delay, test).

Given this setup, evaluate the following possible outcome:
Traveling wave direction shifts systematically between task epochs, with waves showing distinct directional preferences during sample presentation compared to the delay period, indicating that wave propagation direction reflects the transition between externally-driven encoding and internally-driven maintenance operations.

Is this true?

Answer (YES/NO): NO